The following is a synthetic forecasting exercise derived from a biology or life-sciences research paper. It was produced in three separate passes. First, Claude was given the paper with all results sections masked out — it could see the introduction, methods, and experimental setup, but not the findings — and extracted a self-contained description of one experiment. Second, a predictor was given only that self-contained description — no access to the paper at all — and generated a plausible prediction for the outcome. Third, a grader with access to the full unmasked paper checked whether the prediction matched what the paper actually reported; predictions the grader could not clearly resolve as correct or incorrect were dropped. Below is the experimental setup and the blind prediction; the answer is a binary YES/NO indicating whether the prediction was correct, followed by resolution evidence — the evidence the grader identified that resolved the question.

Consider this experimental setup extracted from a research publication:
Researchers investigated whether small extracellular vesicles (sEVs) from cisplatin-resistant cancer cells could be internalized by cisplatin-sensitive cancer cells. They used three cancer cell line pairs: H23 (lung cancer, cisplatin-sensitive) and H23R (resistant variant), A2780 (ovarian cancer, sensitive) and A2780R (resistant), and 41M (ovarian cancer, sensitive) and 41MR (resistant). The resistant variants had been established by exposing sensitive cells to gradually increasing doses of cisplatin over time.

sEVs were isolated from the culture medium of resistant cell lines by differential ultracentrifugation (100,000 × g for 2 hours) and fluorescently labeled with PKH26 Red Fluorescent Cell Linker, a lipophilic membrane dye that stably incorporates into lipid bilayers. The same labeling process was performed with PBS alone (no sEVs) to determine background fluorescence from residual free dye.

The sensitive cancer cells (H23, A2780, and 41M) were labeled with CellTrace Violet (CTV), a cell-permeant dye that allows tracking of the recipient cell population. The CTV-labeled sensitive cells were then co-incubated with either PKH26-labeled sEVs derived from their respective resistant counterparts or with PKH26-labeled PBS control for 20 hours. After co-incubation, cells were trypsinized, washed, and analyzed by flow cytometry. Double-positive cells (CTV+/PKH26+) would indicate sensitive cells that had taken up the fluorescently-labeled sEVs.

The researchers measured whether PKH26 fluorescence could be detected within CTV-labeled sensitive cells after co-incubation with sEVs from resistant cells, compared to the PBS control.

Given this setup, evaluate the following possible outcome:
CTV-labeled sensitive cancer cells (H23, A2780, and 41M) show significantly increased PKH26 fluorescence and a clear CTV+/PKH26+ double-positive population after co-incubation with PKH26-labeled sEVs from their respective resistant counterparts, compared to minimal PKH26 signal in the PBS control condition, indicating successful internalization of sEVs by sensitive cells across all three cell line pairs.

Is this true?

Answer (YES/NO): YES